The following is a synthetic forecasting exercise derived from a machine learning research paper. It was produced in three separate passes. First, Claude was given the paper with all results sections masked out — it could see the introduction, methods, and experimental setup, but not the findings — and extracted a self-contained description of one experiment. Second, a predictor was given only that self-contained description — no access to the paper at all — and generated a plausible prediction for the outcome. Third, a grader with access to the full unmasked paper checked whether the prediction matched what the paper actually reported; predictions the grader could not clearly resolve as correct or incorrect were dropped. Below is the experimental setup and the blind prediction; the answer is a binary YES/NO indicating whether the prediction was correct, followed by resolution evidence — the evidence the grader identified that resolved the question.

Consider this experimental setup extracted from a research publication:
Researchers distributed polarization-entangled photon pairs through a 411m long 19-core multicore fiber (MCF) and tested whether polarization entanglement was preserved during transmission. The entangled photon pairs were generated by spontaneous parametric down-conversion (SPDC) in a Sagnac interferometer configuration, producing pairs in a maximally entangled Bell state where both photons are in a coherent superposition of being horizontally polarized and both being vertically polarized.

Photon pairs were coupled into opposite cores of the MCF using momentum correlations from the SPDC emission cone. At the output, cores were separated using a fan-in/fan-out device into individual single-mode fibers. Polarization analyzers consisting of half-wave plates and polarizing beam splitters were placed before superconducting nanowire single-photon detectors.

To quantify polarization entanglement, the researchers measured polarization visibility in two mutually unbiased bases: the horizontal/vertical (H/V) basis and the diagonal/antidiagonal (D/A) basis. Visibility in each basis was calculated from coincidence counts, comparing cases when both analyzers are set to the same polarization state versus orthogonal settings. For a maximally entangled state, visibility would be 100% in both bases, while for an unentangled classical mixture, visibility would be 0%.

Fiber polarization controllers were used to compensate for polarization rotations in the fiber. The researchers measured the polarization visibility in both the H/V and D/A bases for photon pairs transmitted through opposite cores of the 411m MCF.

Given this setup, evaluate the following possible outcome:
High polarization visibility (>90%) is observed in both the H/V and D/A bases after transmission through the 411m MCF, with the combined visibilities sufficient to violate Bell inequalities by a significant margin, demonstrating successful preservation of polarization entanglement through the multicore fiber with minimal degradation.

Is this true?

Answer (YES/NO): NO